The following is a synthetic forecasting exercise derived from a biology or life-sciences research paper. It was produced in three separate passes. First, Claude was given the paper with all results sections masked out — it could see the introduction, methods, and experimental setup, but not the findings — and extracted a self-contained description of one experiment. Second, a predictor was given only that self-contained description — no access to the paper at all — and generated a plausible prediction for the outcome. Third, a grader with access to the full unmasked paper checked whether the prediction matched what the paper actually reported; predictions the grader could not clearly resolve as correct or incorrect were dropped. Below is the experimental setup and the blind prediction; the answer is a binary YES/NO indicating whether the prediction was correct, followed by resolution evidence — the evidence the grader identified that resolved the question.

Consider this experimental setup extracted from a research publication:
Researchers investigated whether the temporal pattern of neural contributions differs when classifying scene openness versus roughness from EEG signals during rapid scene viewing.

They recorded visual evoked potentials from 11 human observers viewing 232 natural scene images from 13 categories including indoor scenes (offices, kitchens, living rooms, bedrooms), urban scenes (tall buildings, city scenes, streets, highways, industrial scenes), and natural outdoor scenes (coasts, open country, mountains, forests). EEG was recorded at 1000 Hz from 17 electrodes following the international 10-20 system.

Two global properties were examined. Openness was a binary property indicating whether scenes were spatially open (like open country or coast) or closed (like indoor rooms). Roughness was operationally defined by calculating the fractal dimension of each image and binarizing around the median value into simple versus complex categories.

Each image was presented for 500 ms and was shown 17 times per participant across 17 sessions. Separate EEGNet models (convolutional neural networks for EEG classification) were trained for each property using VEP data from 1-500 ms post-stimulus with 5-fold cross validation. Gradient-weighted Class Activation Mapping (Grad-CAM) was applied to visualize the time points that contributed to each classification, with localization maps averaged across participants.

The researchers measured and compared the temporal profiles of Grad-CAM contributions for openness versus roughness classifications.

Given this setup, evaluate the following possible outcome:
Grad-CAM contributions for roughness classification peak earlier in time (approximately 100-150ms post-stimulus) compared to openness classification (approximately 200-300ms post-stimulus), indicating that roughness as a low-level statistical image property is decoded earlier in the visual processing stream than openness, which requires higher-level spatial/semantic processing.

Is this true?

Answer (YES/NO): NO